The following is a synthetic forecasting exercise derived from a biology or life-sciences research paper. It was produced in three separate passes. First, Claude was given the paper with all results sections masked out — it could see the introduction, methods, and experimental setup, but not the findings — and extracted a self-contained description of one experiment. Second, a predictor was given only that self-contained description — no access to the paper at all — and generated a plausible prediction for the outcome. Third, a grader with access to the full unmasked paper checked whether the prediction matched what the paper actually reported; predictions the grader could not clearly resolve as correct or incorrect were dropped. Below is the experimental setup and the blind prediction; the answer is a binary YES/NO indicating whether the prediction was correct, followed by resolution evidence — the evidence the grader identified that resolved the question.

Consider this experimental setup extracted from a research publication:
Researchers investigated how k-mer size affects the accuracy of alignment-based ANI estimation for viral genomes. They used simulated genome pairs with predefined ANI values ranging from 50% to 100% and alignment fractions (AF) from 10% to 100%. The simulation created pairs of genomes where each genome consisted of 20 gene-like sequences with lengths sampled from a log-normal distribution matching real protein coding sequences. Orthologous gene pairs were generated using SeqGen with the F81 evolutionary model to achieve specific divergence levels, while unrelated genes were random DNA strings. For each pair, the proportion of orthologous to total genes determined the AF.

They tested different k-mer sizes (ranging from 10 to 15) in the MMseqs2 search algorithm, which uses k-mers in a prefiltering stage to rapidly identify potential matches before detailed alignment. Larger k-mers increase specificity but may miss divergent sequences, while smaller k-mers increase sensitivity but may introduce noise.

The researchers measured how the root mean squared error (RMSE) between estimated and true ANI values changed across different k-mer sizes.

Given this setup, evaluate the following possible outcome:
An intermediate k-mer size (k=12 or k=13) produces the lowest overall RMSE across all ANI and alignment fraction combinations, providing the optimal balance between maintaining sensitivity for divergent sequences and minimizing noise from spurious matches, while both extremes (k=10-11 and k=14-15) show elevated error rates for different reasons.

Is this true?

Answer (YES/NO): NO